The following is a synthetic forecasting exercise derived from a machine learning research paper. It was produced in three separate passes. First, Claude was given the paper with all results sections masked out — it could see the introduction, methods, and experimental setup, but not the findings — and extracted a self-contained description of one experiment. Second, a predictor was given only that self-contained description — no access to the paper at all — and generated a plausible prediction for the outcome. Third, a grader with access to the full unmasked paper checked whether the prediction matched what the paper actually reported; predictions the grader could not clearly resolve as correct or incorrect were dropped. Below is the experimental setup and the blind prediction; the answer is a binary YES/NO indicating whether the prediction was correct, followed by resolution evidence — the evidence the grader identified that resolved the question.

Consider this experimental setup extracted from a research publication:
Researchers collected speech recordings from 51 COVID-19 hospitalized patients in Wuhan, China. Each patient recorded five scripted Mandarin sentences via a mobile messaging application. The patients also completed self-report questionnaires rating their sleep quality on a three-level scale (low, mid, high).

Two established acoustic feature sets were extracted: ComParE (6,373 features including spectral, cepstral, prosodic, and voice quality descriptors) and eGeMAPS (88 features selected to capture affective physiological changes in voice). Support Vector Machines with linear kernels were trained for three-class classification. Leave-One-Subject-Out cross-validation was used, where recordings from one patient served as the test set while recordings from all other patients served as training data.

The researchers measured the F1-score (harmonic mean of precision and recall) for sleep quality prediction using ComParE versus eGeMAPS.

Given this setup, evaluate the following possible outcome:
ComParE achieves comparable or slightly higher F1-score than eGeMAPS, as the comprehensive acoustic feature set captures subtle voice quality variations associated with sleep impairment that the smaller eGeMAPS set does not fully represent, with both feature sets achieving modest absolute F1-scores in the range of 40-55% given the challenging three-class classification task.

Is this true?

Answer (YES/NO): NO